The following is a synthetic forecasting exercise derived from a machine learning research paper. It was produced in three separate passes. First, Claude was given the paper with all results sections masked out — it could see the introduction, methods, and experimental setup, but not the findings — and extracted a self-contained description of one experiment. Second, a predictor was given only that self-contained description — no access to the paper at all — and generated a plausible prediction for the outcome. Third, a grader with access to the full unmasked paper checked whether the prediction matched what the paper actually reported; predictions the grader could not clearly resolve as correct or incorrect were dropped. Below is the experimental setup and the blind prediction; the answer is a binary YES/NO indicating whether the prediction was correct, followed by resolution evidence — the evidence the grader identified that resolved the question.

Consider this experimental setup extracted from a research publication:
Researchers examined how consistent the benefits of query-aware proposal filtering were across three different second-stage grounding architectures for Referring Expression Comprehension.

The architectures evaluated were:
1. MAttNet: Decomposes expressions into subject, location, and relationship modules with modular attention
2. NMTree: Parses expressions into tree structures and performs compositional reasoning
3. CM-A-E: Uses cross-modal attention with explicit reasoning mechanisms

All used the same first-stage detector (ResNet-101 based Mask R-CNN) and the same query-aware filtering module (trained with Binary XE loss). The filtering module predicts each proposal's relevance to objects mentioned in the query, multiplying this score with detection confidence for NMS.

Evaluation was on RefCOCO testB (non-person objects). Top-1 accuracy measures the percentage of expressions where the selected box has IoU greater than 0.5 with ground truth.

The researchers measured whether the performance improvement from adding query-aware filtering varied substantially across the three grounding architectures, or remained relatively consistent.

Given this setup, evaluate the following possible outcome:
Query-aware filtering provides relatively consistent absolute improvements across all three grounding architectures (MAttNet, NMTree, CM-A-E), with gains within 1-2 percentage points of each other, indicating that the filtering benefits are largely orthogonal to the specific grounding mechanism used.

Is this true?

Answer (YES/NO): YES